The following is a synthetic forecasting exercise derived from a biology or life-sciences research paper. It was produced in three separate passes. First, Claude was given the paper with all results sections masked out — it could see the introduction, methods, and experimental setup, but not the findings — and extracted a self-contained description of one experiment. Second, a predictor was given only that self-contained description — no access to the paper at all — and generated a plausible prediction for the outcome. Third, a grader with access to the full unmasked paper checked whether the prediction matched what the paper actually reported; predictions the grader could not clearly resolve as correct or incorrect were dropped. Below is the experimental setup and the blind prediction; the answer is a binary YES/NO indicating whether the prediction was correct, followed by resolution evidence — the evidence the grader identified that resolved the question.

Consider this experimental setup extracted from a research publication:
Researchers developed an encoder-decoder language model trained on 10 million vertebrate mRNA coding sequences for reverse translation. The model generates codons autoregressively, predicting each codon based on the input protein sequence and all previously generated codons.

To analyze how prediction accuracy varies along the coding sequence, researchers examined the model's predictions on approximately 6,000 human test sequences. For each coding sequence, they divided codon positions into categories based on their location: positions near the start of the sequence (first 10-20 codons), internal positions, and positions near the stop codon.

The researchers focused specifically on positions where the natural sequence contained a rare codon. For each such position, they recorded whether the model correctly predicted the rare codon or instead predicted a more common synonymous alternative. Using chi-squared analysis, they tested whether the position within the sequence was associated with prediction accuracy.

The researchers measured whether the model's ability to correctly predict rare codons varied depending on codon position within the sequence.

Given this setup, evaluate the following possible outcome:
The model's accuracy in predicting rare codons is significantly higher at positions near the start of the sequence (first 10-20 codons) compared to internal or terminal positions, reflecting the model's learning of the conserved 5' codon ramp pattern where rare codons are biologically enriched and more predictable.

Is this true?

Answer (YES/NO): YES